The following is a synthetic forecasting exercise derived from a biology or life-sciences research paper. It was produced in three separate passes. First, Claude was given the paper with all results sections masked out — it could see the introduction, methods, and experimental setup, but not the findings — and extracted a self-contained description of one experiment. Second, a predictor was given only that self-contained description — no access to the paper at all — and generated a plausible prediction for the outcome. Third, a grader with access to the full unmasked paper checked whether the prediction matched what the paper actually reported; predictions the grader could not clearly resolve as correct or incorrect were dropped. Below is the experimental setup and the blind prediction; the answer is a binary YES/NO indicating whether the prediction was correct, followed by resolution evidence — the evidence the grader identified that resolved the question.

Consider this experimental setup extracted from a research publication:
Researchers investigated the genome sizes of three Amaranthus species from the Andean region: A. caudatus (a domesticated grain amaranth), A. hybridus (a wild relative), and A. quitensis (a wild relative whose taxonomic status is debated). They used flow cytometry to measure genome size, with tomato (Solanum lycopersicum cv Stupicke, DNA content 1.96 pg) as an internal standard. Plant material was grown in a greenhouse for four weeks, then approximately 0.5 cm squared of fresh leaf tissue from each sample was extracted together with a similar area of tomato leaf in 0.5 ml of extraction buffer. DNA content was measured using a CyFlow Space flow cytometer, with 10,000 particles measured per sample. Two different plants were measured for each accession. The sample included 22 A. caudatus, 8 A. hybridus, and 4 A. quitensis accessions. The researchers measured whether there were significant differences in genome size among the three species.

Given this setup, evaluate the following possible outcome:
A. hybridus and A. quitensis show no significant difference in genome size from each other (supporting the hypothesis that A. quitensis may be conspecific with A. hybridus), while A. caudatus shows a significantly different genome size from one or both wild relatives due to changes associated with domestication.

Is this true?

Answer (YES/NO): NO